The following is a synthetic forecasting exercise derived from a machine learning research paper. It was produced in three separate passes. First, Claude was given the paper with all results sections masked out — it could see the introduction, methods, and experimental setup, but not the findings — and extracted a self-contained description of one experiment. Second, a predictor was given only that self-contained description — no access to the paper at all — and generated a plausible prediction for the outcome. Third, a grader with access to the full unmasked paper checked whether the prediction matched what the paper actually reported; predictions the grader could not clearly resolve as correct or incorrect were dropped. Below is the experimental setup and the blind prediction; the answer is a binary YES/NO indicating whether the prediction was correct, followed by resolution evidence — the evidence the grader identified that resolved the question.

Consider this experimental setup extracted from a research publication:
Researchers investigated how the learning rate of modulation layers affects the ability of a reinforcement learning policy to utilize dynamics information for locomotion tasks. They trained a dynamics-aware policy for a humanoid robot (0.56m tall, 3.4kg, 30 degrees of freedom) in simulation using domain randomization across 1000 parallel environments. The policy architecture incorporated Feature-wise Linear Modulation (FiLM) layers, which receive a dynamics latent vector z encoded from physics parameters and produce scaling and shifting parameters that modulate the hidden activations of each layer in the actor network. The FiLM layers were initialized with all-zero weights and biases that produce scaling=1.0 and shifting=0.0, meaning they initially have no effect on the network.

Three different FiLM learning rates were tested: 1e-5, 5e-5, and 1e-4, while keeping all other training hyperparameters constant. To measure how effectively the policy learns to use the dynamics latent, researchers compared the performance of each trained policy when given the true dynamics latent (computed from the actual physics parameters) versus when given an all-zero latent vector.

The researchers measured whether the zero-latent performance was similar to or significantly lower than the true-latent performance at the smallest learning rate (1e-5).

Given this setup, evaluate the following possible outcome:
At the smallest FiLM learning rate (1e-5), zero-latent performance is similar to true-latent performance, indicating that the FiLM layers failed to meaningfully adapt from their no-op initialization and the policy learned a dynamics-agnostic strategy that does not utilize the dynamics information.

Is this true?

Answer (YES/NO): YES